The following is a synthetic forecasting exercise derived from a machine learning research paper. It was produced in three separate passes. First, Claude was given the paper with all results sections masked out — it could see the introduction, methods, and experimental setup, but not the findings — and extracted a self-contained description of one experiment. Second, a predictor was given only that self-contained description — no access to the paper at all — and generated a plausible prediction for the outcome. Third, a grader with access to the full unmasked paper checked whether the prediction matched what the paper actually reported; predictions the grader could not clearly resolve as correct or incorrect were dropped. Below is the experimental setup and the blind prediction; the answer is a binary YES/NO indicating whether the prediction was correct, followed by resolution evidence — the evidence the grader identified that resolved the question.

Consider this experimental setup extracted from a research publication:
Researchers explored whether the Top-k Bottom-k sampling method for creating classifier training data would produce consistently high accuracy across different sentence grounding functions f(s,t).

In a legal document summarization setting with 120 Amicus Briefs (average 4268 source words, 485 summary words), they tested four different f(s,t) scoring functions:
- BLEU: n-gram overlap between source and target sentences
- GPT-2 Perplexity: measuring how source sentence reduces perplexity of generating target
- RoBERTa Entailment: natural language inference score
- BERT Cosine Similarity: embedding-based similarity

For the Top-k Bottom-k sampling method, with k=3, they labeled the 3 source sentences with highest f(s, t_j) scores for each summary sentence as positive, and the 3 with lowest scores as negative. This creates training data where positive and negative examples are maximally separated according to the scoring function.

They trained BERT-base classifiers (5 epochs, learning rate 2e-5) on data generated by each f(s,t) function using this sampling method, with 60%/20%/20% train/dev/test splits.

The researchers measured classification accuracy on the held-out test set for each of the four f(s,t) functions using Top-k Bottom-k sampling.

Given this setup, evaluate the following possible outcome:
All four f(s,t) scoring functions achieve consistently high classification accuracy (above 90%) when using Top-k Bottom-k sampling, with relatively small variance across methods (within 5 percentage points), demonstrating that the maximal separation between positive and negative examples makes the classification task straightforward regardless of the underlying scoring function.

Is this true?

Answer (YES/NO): YES